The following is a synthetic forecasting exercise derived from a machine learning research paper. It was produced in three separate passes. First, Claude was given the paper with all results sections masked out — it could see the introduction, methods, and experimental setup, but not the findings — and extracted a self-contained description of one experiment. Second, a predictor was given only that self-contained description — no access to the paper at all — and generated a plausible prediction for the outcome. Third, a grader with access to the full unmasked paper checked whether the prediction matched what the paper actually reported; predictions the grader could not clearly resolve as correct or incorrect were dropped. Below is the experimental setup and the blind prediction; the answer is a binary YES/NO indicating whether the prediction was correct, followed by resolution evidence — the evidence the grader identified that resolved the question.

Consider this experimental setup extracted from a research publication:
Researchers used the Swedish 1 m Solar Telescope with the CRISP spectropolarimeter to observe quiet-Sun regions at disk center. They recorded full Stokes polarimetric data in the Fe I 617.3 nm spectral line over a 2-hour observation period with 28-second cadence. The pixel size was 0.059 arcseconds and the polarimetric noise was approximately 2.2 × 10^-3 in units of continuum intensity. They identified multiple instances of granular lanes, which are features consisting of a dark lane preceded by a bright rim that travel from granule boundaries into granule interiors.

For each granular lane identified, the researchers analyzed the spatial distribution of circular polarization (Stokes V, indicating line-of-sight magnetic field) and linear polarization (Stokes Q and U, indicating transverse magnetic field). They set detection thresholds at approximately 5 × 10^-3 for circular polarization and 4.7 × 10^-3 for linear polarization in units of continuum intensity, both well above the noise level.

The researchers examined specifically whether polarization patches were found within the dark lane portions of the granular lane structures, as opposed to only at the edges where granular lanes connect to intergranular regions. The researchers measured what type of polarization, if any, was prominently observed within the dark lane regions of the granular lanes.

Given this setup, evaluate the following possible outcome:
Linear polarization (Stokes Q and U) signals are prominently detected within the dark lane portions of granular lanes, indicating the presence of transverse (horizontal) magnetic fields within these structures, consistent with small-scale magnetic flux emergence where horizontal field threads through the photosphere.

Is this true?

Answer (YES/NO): YES